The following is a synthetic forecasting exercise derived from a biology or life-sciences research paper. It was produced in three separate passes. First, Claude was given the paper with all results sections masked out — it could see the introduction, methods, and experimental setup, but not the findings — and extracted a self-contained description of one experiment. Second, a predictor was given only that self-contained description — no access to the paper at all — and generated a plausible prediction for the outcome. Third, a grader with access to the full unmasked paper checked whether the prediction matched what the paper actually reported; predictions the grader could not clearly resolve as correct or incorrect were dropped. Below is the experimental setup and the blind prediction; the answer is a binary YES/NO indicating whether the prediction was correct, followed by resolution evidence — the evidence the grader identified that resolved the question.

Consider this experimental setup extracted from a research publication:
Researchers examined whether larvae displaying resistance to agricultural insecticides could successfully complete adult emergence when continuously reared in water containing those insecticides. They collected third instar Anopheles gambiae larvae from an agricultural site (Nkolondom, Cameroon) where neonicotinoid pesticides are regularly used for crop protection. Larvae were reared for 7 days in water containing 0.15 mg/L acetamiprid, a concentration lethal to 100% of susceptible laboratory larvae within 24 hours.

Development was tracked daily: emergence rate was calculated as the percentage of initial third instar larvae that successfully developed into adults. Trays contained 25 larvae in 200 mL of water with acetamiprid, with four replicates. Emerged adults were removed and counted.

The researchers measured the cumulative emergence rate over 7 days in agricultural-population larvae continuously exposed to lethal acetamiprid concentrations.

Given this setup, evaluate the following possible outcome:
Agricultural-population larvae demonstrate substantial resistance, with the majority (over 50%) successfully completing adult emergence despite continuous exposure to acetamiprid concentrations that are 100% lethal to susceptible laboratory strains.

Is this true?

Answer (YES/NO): YES